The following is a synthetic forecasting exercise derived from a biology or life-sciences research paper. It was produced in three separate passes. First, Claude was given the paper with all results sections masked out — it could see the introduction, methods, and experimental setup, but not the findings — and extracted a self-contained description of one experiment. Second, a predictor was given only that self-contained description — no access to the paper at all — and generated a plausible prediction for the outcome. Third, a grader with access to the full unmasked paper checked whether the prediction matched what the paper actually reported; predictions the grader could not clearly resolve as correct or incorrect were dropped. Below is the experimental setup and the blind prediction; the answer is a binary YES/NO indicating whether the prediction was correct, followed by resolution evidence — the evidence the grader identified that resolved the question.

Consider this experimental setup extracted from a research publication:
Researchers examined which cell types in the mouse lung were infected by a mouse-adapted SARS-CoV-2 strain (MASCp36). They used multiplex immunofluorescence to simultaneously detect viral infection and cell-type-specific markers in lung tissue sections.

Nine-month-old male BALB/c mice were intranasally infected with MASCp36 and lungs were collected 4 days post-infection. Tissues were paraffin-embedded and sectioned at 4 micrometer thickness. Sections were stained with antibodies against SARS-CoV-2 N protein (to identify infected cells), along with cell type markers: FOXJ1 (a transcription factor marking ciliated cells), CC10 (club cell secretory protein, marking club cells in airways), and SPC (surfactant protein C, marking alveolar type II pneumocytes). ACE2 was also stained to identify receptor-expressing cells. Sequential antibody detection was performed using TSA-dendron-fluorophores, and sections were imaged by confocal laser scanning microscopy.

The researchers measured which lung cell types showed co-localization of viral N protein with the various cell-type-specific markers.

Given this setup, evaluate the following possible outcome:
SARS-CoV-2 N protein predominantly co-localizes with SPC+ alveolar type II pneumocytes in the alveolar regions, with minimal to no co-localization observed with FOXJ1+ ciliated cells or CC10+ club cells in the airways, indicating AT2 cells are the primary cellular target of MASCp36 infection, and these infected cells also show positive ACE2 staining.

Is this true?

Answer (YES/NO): NO